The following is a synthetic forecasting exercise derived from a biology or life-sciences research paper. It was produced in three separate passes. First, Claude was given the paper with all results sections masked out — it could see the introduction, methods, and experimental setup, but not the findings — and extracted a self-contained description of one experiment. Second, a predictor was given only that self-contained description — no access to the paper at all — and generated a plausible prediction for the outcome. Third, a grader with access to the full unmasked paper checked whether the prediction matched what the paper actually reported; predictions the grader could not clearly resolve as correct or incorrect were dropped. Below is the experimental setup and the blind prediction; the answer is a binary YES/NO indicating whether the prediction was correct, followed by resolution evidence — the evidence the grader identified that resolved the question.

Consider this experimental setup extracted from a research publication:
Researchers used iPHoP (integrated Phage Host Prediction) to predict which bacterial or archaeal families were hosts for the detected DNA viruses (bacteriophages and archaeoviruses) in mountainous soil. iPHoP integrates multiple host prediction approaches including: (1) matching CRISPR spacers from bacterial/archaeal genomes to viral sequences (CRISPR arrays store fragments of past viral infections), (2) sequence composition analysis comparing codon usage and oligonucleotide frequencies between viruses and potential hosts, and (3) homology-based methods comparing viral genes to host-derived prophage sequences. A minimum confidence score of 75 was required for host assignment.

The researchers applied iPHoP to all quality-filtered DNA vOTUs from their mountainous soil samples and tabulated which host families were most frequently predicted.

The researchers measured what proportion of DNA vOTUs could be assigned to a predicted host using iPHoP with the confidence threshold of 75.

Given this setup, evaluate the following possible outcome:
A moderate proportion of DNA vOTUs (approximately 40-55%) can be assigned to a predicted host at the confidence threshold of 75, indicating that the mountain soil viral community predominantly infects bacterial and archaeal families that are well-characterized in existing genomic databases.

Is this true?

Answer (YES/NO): NO